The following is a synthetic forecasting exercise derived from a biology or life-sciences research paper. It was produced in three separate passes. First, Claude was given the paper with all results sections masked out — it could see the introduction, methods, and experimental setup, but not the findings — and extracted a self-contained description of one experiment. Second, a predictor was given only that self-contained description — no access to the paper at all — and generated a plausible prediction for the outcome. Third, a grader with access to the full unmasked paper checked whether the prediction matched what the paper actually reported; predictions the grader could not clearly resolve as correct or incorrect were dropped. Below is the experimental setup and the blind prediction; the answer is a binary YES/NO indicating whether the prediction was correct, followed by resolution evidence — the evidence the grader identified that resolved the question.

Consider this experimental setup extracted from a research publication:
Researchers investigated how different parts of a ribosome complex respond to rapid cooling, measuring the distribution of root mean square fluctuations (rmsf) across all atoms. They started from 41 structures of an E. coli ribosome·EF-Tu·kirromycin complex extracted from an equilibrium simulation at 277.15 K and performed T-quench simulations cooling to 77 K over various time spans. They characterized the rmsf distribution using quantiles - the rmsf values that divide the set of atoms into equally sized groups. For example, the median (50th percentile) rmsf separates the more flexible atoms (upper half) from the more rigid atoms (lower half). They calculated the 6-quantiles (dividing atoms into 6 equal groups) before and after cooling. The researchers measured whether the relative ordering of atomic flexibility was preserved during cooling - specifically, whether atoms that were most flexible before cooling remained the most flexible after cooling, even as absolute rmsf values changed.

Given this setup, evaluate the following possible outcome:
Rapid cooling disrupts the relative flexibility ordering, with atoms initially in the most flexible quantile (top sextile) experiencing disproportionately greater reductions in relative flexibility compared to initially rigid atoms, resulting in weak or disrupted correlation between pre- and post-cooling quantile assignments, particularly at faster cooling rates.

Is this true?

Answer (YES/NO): NO